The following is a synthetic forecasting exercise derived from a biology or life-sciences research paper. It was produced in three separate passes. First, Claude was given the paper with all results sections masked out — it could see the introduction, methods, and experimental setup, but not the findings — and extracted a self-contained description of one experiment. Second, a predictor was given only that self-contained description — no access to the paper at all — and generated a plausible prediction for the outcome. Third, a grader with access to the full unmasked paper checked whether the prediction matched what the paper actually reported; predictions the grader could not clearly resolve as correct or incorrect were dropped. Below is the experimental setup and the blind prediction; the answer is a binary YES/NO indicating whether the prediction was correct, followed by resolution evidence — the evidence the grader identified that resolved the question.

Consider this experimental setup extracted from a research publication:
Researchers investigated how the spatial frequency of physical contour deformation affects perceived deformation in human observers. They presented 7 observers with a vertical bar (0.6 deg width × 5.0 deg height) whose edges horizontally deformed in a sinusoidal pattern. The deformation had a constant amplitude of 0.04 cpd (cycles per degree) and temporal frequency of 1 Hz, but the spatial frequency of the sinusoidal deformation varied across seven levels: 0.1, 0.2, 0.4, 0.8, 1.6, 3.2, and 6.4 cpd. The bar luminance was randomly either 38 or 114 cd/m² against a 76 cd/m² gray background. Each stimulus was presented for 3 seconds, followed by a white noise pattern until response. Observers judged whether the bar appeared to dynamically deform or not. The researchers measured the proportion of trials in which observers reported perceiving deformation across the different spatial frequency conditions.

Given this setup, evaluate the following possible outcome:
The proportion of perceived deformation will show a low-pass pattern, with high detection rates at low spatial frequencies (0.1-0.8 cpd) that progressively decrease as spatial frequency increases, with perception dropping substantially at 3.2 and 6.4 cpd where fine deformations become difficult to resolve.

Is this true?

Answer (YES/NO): NO